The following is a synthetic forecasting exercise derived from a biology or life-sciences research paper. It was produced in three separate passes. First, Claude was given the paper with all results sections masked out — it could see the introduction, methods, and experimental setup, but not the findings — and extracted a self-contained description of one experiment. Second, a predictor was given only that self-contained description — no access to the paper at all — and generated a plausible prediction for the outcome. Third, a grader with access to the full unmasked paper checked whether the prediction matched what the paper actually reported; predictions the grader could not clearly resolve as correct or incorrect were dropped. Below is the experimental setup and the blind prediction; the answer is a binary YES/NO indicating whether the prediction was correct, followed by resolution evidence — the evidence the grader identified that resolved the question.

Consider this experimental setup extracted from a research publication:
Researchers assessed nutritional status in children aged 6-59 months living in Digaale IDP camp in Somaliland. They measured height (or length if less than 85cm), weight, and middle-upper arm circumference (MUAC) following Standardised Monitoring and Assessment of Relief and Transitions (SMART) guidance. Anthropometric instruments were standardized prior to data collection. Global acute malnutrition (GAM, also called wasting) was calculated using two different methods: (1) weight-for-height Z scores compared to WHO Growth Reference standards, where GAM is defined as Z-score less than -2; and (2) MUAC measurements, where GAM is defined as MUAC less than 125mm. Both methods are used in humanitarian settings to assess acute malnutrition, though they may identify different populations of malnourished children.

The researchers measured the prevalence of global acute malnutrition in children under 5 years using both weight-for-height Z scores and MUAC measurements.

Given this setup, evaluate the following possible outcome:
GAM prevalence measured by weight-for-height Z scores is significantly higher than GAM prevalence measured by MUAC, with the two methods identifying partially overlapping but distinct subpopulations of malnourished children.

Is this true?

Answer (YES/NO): NO